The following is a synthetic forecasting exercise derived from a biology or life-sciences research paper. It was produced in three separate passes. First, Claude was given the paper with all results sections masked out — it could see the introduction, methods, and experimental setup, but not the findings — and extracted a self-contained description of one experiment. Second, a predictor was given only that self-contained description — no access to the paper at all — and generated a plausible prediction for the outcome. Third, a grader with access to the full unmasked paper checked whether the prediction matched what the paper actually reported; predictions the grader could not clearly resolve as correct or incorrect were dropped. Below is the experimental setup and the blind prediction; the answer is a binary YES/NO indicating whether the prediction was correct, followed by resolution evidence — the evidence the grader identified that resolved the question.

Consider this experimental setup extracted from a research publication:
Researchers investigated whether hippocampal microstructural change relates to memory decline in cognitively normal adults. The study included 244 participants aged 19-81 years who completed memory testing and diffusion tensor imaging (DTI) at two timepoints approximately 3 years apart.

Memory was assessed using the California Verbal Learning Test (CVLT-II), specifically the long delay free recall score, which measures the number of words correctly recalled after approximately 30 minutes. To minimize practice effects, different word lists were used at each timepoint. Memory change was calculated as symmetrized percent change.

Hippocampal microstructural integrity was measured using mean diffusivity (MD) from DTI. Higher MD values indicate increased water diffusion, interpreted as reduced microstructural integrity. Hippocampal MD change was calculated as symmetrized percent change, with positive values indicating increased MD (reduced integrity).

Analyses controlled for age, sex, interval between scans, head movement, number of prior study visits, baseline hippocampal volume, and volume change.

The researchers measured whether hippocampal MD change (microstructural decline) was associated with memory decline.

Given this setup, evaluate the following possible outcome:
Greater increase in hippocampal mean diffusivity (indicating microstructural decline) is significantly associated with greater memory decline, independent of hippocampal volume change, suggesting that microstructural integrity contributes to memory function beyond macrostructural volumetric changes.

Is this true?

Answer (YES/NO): YES